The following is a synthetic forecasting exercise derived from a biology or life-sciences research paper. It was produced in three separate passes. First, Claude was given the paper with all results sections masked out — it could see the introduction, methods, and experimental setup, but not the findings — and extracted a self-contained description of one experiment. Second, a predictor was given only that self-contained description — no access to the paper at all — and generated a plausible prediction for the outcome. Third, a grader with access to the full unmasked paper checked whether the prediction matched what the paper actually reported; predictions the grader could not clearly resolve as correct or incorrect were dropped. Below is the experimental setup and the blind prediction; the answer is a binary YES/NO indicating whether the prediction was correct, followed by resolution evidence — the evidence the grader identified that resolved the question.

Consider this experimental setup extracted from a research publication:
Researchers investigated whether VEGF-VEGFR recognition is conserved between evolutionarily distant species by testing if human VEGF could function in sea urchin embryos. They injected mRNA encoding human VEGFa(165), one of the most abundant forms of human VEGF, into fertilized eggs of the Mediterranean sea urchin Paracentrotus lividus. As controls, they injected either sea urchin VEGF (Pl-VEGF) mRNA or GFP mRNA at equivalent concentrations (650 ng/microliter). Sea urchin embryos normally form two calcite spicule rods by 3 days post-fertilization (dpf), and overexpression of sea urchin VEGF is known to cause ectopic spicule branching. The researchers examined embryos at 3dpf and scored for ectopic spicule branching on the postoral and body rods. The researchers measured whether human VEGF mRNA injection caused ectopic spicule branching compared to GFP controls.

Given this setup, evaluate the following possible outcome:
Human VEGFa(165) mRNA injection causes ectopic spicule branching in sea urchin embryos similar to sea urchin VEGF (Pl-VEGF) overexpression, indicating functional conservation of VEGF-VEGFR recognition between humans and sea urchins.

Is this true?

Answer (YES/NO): YES